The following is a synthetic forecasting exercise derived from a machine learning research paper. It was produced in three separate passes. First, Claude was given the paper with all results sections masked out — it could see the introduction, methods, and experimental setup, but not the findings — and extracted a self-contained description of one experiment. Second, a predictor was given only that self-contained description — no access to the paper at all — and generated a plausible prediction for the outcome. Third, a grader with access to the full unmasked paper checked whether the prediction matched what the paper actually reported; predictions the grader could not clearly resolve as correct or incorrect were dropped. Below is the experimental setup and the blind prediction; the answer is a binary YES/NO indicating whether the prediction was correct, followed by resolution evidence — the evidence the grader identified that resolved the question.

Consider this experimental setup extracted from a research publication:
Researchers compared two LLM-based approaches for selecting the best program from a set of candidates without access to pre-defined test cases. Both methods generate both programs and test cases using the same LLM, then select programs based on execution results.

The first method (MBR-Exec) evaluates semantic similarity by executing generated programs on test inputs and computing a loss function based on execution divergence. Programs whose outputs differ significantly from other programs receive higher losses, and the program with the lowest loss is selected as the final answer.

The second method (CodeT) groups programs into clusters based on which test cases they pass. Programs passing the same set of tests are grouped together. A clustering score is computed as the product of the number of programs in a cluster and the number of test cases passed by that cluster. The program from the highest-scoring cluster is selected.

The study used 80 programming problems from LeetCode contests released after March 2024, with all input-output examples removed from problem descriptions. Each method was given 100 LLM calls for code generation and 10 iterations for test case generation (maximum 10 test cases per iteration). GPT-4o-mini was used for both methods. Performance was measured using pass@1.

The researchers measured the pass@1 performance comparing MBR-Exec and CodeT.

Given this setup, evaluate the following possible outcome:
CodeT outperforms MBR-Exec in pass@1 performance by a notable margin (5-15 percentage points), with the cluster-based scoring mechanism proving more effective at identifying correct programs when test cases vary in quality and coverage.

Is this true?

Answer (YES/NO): YES